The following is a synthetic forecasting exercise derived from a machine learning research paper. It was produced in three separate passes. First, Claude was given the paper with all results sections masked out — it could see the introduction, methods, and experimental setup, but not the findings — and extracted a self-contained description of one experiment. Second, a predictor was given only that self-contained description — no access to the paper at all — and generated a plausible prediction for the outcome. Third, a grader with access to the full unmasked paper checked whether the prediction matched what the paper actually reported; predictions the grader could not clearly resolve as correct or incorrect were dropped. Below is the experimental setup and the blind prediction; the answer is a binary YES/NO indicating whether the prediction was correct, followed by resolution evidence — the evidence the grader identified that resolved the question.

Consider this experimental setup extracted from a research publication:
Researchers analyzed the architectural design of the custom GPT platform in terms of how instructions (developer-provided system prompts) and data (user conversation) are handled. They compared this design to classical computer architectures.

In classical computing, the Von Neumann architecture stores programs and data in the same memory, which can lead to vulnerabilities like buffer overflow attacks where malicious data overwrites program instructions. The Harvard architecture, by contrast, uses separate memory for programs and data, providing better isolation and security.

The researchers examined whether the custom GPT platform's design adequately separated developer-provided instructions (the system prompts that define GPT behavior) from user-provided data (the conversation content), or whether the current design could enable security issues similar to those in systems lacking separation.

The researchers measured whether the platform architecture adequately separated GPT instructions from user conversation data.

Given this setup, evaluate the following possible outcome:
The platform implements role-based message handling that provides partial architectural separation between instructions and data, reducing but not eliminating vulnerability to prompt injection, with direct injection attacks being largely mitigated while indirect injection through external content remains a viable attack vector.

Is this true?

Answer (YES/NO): NO